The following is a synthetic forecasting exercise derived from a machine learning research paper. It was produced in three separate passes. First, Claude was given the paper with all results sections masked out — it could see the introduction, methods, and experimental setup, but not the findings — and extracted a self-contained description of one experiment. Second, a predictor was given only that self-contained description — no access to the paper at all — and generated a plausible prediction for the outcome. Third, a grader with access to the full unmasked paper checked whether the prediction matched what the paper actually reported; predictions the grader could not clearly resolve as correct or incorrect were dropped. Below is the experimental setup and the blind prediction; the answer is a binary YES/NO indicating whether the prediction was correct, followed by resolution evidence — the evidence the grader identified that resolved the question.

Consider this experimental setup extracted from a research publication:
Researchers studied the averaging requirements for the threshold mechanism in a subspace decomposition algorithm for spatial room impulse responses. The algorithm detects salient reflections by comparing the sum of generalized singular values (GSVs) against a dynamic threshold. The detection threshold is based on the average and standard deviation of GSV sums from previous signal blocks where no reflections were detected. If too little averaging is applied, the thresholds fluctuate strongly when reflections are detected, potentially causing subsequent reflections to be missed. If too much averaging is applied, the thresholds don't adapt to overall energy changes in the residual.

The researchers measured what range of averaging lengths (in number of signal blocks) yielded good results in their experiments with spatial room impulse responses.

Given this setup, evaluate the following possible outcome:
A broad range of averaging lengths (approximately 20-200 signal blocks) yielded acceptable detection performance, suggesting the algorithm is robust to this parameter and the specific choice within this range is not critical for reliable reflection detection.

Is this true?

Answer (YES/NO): NO